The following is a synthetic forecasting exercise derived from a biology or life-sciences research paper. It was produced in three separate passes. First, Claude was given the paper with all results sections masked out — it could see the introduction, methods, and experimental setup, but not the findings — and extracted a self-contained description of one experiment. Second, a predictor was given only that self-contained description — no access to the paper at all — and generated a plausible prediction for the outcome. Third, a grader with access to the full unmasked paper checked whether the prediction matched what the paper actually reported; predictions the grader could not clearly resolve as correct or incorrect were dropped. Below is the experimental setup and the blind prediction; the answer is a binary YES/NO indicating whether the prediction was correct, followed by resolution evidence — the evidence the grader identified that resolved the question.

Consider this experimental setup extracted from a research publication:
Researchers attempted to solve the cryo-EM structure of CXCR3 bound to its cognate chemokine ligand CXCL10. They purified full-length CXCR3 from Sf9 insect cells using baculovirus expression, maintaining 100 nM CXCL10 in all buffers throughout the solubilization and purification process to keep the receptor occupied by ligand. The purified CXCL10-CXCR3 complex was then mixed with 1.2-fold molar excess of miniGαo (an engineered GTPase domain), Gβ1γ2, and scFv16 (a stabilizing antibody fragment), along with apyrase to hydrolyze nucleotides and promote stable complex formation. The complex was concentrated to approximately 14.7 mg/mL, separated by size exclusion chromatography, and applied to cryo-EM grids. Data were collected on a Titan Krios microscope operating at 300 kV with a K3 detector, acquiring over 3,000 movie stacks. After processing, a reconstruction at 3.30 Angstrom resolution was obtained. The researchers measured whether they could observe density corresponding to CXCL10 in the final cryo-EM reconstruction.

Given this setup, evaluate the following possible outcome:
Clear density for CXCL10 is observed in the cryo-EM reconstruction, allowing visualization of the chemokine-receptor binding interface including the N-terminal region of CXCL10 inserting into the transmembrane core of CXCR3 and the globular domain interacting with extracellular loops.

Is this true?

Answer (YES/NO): NO